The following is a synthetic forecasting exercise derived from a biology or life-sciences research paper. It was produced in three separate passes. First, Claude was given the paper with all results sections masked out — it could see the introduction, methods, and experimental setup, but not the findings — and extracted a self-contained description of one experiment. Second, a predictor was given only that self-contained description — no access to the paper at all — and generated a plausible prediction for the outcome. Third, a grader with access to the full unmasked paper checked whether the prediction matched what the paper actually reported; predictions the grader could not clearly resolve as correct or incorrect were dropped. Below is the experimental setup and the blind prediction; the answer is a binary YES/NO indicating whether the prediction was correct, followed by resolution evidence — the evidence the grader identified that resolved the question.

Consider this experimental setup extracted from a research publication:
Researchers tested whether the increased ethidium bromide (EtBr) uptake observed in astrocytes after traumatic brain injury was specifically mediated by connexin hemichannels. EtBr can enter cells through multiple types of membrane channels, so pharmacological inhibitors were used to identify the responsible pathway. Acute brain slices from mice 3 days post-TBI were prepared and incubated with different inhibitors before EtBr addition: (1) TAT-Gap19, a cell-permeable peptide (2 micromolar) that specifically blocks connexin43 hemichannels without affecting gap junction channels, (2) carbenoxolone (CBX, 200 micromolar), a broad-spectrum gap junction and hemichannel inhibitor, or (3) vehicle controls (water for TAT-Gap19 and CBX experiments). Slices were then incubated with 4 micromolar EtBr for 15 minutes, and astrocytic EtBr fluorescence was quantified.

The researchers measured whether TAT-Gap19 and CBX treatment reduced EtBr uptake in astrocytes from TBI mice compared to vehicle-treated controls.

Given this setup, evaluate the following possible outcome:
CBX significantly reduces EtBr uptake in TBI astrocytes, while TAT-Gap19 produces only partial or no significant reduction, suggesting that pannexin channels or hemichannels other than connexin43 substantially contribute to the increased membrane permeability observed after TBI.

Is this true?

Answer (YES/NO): NO